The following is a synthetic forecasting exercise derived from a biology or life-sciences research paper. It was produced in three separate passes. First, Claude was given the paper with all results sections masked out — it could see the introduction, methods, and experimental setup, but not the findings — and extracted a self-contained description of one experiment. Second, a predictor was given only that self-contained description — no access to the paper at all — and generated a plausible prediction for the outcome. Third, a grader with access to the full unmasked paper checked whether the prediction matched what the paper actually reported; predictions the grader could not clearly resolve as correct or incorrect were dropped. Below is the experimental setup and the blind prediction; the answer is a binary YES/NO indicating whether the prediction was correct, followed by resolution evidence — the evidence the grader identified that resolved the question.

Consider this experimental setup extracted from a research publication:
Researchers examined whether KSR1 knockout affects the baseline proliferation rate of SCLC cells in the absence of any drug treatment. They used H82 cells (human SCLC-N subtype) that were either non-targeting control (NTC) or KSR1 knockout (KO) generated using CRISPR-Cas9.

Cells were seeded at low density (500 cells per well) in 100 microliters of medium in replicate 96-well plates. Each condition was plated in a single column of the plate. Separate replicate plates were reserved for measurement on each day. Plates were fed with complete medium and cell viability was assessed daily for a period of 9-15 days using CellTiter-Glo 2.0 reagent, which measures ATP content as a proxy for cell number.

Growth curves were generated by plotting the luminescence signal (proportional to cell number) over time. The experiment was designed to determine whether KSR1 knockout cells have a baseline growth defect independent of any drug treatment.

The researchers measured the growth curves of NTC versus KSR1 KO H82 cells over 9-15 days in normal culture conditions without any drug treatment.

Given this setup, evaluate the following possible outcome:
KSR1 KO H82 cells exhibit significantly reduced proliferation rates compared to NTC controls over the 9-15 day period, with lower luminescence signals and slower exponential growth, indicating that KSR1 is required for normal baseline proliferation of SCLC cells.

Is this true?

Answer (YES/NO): NO